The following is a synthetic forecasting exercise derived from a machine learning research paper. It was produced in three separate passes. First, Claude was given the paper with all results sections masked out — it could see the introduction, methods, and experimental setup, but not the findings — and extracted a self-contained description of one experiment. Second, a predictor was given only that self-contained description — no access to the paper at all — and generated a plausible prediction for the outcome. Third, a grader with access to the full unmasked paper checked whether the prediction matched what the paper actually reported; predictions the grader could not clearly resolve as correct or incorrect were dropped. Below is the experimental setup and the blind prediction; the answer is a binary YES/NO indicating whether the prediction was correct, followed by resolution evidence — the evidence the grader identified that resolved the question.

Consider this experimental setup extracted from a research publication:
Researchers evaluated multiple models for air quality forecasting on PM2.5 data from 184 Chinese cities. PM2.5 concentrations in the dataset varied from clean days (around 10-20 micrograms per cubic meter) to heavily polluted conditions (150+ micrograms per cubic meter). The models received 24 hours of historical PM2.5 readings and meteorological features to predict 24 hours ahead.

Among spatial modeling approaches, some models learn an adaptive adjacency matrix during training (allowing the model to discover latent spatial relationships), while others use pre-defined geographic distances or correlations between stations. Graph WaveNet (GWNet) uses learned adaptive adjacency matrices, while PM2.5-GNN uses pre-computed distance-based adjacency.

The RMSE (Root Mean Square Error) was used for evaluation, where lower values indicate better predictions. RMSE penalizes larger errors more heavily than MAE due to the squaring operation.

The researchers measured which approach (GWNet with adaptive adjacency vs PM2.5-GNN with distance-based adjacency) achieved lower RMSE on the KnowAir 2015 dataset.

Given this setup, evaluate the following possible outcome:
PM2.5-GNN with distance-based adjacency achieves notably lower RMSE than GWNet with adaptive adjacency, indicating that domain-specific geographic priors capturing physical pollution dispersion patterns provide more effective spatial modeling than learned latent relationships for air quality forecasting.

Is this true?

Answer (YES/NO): NO